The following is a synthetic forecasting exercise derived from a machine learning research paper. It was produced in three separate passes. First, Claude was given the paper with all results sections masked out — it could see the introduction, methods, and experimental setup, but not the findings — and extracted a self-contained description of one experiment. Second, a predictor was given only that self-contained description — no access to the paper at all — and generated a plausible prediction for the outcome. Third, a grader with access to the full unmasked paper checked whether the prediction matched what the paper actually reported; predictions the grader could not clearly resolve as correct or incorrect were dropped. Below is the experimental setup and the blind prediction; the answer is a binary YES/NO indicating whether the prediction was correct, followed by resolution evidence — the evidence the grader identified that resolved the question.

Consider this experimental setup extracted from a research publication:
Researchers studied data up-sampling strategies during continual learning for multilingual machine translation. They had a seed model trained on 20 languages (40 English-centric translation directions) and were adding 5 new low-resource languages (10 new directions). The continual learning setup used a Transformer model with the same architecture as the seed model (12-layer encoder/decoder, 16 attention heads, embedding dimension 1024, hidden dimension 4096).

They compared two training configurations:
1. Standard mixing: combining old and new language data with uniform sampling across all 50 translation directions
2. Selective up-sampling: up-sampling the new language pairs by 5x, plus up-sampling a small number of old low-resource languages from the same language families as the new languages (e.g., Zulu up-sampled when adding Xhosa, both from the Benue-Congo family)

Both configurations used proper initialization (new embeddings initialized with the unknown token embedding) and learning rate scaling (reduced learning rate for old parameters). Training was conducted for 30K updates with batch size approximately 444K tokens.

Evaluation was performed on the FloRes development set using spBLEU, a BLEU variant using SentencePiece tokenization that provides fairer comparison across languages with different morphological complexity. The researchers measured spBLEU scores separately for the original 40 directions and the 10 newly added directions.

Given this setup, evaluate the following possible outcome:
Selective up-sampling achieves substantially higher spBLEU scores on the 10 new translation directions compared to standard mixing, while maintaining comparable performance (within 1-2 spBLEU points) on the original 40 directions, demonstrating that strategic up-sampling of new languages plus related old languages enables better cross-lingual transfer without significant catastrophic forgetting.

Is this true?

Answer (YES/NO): YES